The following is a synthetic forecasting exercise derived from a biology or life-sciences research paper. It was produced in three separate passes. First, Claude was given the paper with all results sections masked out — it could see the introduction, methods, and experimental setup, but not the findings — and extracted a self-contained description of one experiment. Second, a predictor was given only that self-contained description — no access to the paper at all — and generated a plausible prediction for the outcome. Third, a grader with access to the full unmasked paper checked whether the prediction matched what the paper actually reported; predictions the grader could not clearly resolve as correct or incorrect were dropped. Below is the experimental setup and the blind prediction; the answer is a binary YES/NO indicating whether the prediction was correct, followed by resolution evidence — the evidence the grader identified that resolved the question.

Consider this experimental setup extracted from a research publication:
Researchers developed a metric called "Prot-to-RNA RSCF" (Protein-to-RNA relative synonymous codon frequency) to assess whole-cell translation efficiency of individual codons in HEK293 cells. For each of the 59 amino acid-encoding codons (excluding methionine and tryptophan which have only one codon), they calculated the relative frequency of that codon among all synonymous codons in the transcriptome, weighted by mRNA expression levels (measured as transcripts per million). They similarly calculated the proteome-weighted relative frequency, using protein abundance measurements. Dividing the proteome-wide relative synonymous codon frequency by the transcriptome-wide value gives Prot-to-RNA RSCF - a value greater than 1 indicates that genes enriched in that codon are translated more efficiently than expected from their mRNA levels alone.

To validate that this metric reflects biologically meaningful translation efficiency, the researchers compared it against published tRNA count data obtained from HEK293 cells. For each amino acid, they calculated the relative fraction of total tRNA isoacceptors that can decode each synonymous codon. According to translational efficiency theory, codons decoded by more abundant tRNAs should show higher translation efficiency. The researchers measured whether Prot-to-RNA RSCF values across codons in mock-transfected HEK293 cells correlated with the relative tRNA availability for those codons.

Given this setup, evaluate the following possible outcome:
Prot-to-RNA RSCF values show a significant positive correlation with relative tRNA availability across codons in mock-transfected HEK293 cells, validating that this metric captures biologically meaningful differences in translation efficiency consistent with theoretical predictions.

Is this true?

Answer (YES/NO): YES